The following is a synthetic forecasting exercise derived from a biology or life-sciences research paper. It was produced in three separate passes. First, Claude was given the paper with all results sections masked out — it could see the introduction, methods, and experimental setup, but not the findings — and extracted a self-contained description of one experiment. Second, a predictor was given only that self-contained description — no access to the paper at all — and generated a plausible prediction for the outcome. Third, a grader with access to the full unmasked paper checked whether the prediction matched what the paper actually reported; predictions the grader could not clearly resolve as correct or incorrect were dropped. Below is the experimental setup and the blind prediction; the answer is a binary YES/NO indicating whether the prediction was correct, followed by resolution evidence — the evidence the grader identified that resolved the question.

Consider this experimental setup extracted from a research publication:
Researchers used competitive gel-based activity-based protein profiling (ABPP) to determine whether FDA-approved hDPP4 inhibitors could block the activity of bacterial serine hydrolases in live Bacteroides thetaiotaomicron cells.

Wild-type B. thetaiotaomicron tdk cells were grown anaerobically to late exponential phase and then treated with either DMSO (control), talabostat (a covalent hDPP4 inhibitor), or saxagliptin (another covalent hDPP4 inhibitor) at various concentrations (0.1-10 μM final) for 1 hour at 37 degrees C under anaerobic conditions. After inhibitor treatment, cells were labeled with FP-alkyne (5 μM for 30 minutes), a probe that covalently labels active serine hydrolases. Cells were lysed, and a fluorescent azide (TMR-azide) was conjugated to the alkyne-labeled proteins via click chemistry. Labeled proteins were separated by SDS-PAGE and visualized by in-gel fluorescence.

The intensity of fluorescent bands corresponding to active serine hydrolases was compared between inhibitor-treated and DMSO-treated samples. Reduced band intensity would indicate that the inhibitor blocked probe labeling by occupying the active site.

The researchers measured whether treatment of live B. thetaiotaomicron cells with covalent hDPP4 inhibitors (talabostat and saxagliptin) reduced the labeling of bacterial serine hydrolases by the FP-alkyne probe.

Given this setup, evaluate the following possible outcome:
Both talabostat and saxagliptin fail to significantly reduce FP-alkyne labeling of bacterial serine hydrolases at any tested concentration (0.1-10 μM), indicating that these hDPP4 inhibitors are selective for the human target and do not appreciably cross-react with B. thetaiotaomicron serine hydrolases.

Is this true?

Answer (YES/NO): NO